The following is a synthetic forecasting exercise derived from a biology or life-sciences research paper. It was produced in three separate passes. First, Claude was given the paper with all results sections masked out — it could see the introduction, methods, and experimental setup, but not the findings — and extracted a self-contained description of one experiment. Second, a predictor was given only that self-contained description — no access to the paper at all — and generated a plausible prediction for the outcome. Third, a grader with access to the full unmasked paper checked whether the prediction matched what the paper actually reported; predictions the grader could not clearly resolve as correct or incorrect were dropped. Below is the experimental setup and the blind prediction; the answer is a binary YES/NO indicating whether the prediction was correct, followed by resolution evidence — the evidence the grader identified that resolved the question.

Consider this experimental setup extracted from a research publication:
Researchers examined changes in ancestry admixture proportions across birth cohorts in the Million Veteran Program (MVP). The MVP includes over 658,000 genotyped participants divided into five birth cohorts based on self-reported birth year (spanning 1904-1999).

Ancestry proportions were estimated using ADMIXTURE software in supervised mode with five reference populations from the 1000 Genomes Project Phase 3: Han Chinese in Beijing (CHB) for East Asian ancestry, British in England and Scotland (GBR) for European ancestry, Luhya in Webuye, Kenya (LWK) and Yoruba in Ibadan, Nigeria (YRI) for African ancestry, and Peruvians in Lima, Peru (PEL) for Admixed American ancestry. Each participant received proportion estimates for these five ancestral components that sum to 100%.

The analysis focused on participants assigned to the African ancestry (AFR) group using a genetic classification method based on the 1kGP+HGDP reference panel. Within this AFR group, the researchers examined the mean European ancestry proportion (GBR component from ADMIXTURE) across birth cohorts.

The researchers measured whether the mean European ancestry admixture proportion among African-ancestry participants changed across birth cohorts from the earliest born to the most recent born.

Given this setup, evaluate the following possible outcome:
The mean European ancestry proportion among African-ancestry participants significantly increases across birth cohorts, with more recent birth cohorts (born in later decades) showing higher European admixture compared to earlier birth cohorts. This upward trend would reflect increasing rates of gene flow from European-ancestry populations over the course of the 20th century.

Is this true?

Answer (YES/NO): NO